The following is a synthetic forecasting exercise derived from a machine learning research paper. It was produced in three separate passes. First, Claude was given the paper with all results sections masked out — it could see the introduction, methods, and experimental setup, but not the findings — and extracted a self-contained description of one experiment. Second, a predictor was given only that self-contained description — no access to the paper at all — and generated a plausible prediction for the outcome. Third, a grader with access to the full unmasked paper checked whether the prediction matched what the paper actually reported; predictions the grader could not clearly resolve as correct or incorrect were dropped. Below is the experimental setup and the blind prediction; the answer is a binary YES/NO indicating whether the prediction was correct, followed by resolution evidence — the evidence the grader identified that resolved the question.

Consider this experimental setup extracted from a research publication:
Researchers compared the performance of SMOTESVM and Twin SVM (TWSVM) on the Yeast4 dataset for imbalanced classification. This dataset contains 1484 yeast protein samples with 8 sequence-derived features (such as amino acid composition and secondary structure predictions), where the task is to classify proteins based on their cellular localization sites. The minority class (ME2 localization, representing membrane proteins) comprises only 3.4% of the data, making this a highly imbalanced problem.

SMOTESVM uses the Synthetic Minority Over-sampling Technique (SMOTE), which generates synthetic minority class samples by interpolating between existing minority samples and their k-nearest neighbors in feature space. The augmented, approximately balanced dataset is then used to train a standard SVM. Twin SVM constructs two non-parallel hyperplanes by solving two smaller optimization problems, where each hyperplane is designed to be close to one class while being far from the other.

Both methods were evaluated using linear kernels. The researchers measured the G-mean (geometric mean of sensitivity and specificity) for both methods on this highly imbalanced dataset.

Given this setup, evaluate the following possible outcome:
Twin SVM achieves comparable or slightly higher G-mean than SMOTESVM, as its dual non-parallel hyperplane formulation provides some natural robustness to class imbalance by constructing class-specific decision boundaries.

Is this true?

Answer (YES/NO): NO